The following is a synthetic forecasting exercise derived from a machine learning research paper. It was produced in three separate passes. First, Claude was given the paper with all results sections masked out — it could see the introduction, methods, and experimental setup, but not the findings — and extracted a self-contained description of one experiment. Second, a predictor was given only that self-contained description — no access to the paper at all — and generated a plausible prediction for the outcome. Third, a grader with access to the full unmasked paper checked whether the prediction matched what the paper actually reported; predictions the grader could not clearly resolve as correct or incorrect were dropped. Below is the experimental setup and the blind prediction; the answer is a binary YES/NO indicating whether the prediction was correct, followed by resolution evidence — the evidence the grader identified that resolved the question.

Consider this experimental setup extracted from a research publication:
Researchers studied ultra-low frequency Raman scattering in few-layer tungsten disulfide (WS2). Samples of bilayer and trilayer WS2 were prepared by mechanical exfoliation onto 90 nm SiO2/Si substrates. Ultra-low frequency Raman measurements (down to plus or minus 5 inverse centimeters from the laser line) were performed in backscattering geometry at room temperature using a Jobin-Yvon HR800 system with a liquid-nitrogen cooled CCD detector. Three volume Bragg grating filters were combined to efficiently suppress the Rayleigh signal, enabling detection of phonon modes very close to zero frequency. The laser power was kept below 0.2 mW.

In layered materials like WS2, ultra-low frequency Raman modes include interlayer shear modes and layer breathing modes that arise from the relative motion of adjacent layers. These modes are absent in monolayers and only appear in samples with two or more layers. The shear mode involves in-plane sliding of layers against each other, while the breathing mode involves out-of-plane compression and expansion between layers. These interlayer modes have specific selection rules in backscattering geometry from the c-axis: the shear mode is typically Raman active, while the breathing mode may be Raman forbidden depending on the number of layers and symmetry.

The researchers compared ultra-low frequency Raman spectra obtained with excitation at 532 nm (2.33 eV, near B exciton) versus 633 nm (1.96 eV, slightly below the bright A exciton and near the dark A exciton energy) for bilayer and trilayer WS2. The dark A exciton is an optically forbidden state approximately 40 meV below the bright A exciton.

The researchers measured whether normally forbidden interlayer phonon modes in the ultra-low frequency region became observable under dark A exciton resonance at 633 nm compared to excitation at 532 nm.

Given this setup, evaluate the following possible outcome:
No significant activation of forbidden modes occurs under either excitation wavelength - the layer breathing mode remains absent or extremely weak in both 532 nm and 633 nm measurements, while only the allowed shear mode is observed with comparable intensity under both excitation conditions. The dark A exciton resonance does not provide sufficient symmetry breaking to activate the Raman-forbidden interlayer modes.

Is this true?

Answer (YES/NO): NO